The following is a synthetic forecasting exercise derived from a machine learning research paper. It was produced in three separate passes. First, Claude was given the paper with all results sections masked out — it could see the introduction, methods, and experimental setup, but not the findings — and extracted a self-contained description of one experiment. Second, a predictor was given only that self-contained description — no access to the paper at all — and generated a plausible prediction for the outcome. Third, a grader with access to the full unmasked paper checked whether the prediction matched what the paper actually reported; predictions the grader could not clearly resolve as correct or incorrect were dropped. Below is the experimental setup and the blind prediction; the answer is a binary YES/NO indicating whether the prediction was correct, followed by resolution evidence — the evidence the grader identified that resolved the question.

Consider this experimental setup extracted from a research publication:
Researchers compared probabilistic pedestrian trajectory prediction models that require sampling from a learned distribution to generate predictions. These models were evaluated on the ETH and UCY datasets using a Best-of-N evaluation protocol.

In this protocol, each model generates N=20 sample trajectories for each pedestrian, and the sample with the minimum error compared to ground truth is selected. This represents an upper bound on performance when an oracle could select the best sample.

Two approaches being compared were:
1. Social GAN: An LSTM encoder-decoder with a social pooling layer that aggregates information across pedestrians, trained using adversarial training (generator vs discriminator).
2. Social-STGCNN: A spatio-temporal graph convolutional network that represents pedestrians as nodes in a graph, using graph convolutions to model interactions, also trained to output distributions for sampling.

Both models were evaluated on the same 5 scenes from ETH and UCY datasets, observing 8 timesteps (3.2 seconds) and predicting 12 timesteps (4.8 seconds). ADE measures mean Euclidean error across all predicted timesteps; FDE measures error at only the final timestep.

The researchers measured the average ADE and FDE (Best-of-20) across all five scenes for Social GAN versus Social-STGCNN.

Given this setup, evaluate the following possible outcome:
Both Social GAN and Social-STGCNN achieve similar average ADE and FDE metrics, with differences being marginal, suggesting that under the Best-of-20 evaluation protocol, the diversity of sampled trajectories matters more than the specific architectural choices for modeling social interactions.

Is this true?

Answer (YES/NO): NO